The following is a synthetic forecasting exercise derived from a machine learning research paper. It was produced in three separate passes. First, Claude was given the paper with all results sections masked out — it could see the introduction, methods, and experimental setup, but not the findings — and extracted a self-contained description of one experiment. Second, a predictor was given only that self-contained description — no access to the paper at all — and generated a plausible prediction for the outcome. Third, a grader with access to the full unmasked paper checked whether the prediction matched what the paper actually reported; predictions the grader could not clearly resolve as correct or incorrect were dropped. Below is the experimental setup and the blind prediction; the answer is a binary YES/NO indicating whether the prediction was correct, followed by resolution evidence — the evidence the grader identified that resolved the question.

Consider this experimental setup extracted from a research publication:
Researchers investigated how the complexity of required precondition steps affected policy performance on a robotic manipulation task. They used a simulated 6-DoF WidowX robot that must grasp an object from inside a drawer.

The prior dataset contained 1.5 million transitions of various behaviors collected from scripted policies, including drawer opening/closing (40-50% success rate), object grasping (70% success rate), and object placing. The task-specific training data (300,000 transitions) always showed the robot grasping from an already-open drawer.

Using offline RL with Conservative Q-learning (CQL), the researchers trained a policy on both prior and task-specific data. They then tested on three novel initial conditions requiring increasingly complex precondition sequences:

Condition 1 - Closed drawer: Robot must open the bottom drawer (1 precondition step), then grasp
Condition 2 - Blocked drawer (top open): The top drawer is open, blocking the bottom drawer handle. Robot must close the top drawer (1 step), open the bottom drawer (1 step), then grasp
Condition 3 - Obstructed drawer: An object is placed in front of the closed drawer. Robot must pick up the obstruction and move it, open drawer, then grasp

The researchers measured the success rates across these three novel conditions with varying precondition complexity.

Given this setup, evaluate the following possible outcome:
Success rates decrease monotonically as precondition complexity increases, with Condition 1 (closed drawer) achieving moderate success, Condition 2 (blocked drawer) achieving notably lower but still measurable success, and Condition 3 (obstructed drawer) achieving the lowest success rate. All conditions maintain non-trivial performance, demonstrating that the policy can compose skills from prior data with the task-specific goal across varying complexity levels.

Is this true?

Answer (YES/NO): NO